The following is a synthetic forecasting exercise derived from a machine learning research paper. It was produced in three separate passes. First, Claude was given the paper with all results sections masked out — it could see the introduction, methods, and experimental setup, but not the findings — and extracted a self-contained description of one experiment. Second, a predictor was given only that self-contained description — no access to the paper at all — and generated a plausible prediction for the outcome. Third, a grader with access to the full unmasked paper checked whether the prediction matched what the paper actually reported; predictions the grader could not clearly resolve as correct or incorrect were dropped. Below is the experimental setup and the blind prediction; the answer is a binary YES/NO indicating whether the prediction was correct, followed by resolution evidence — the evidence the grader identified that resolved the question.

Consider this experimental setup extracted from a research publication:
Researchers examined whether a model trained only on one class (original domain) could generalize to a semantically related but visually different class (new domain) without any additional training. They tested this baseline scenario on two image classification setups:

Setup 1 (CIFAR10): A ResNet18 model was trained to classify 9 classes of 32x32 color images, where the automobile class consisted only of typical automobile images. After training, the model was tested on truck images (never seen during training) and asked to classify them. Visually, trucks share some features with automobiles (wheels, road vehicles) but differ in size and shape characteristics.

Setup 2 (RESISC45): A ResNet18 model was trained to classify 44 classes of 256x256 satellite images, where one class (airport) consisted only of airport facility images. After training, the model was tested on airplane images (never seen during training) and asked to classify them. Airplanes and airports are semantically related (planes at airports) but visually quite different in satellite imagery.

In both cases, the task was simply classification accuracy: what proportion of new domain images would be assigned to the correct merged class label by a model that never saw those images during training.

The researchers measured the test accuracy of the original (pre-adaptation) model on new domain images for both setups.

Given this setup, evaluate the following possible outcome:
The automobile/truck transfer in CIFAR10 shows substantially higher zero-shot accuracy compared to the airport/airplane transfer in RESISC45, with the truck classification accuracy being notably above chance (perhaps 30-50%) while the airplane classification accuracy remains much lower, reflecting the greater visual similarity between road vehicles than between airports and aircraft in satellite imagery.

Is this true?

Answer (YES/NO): NO